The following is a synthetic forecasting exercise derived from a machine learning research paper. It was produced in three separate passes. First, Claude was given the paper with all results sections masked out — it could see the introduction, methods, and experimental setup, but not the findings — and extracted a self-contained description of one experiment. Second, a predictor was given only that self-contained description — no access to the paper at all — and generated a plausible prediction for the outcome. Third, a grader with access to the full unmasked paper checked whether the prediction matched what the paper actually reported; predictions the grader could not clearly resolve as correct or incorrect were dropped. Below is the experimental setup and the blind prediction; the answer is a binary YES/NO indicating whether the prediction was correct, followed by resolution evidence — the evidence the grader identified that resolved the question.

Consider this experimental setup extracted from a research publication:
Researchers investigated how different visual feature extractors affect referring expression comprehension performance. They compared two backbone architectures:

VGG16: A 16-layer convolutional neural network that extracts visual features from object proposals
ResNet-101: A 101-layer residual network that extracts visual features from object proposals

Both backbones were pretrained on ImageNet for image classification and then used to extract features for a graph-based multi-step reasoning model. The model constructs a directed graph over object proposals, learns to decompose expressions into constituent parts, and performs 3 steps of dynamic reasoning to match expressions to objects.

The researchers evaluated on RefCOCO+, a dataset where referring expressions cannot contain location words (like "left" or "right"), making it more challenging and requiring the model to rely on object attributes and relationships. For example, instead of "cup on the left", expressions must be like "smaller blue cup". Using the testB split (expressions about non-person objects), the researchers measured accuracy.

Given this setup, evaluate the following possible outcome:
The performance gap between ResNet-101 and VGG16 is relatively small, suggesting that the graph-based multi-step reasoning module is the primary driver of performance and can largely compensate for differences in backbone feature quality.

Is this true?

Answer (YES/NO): NO